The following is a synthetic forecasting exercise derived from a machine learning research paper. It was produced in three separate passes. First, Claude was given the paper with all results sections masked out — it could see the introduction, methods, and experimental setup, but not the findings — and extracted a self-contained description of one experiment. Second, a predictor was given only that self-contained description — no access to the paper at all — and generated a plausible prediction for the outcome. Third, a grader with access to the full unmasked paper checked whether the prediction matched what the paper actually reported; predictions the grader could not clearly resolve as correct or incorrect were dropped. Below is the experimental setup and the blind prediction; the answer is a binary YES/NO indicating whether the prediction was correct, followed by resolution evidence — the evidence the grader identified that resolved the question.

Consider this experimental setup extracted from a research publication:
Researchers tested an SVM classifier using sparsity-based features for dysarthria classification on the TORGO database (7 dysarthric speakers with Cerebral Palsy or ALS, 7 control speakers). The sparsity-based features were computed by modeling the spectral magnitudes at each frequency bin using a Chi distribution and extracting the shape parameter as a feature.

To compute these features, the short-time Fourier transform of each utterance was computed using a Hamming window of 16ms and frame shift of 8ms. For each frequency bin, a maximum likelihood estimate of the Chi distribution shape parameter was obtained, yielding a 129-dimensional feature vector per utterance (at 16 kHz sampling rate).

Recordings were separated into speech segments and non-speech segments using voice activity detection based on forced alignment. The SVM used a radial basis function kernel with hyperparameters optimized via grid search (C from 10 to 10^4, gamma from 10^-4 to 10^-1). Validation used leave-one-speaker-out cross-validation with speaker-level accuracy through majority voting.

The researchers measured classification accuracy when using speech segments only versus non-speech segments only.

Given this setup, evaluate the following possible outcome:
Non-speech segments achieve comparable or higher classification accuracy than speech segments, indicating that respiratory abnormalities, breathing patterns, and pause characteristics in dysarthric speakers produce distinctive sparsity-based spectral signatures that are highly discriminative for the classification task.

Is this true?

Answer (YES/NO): NO